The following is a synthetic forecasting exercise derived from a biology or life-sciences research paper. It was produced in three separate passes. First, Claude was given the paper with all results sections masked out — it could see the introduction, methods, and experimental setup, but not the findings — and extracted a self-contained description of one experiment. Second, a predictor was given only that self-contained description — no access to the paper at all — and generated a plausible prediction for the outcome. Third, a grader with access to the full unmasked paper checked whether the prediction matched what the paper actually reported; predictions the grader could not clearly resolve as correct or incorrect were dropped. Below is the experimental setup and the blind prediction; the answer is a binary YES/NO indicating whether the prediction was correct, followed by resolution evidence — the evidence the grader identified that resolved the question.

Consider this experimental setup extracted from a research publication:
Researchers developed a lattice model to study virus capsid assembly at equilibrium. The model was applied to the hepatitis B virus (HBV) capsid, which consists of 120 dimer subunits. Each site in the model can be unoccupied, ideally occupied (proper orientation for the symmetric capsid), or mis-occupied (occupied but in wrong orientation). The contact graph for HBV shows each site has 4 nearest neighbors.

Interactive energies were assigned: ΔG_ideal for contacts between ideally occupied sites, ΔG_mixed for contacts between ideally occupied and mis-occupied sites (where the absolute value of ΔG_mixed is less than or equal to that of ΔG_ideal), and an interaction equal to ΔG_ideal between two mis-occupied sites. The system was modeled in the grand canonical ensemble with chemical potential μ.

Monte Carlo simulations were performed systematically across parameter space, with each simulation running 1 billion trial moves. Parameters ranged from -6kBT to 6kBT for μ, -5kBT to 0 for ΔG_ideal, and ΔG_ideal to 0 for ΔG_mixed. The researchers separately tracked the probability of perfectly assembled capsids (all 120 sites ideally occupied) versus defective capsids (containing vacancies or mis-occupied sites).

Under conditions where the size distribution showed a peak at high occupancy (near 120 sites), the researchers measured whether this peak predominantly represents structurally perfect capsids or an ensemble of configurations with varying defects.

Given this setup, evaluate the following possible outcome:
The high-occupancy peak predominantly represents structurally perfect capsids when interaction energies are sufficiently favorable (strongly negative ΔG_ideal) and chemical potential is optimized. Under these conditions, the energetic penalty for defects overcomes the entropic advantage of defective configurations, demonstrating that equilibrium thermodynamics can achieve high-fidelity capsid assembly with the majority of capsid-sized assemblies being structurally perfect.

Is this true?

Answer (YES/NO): NO